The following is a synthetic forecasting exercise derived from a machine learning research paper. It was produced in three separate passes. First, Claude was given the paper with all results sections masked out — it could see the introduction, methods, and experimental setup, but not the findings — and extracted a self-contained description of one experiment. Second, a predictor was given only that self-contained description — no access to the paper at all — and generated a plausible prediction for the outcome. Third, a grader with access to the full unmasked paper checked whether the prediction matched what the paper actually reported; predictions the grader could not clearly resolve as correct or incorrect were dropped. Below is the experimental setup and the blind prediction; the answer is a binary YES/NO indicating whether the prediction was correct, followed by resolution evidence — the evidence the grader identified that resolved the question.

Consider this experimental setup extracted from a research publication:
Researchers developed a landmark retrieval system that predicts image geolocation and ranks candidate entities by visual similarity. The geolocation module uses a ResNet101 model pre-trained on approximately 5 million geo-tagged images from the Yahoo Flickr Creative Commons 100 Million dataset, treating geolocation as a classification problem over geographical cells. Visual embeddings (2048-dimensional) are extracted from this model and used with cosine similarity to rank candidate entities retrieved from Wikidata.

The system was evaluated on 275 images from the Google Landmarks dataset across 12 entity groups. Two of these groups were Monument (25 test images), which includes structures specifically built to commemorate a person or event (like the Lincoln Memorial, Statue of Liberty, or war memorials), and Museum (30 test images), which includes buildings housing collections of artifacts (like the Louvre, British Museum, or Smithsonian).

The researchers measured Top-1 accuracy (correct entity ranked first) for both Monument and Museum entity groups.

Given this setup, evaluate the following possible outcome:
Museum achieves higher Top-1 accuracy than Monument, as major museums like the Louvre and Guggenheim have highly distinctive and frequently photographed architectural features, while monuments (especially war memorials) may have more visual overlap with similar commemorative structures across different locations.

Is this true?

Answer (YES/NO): NO